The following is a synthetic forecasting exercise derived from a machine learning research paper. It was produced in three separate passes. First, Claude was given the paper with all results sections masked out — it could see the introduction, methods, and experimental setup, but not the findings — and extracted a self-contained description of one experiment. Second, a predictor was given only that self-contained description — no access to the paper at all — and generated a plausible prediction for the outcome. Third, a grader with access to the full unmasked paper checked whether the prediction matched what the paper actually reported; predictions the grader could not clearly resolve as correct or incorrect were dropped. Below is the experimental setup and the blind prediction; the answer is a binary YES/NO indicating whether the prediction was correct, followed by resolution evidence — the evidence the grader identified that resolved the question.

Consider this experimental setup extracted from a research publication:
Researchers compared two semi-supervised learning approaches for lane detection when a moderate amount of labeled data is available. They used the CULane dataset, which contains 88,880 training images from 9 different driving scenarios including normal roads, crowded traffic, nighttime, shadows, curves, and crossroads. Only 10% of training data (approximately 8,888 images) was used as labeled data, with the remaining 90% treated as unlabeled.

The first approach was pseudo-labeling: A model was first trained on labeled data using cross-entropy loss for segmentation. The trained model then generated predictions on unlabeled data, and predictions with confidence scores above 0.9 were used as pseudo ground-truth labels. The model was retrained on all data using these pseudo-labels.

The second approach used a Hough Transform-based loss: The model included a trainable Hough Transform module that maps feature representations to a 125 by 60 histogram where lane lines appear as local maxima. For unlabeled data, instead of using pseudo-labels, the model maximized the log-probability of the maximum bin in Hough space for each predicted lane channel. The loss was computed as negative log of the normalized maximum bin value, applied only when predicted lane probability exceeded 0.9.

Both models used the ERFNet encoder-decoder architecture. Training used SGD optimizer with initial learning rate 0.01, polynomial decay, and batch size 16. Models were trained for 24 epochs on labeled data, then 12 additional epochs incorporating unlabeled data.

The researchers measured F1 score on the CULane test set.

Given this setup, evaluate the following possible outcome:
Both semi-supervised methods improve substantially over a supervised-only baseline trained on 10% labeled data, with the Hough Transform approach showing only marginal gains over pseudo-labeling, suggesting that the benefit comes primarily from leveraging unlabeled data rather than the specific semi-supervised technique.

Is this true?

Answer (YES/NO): NO